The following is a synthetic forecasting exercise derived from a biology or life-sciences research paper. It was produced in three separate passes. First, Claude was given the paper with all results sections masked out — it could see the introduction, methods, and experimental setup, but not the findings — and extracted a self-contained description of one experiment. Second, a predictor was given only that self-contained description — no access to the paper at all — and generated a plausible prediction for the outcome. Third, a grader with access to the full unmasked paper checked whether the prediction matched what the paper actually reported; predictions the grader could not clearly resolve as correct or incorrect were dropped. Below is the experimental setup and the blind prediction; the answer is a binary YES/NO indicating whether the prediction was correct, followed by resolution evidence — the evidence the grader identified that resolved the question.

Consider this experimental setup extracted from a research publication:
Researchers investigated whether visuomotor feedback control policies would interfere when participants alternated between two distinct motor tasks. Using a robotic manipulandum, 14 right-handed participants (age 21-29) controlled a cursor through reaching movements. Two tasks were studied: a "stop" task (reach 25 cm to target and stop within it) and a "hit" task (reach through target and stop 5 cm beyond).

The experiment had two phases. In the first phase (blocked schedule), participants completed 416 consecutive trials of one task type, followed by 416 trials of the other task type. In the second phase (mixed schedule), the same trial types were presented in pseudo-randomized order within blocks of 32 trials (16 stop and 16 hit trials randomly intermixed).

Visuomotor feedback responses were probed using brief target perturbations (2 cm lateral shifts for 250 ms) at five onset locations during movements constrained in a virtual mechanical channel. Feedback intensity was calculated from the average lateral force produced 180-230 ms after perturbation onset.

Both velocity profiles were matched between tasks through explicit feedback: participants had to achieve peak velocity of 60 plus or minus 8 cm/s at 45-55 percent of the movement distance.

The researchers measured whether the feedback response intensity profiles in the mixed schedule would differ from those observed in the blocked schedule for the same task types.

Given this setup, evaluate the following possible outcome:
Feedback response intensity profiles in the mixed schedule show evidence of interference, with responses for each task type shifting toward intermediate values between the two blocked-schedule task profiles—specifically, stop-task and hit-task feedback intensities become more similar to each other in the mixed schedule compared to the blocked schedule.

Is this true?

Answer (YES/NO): NO